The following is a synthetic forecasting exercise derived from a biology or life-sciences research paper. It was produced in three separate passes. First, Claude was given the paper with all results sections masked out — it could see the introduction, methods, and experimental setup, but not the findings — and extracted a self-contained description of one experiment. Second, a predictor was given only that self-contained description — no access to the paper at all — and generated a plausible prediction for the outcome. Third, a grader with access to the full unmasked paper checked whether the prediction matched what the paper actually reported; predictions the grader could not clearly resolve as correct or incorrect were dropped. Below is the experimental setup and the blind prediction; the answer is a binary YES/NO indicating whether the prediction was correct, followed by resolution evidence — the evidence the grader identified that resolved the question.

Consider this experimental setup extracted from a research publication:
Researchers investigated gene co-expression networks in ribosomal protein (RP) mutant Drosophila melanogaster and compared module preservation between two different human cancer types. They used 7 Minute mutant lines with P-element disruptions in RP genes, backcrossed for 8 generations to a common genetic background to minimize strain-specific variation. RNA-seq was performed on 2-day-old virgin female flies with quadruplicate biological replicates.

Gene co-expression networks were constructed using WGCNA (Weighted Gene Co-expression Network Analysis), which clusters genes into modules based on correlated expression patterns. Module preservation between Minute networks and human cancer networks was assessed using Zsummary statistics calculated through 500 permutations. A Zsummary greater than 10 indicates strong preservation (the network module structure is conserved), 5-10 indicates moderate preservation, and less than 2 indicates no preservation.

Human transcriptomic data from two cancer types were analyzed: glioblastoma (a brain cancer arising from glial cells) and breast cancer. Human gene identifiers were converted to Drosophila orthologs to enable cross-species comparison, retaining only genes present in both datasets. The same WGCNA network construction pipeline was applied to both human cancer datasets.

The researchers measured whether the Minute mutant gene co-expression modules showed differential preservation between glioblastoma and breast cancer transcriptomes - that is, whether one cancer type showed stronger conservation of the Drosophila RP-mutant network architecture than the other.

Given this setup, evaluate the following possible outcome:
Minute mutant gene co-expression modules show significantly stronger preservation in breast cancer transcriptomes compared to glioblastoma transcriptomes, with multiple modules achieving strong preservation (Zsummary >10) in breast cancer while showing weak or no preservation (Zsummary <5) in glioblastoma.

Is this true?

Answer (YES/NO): NO